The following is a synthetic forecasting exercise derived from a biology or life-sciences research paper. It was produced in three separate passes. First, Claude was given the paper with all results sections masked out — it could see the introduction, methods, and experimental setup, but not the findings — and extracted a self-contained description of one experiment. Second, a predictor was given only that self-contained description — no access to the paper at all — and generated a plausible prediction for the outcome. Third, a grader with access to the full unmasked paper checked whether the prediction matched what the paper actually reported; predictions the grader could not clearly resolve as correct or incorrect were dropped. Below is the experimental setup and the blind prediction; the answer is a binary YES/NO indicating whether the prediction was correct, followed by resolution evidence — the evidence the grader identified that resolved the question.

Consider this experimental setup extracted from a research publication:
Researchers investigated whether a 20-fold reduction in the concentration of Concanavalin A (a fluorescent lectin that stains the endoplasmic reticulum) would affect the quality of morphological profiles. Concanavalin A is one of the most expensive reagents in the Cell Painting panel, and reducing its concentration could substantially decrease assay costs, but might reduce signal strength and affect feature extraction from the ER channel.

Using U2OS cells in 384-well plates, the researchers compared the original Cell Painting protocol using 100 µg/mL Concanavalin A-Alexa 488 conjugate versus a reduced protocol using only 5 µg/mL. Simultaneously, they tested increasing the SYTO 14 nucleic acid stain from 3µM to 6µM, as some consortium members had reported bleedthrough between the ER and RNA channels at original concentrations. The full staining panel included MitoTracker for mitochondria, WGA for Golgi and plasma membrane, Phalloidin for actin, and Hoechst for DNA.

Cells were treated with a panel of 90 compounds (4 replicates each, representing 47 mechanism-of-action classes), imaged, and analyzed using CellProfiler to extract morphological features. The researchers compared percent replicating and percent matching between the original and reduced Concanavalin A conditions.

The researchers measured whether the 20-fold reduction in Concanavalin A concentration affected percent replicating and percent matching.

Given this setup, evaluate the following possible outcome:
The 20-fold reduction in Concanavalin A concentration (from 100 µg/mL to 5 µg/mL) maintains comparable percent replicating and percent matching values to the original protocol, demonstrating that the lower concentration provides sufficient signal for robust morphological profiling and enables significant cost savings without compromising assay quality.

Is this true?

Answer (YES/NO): YES